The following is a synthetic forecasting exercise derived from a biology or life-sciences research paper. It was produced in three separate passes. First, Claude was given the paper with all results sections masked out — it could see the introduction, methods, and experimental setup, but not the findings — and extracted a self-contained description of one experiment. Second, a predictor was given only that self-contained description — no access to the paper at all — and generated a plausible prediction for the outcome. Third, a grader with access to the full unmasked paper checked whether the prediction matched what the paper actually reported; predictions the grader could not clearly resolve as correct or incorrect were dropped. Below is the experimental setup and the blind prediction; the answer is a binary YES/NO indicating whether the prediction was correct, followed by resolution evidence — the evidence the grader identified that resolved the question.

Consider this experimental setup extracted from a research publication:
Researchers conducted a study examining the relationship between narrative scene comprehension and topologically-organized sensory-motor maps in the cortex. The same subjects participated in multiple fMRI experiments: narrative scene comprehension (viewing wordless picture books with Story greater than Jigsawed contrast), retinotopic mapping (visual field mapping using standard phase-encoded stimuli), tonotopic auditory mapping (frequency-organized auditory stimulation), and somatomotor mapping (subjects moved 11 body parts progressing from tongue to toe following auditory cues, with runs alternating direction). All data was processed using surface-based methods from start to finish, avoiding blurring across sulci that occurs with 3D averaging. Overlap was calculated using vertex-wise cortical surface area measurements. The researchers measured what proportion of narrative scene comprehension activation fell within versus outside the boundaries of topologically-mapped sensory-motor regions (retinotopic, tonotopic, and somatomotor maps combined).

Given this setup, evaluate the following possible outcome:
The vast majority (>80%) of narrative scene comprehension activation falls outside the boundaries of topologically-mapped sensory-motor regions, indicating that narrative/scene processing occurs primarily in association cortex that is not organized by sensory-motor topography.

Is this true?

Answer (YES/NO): NO